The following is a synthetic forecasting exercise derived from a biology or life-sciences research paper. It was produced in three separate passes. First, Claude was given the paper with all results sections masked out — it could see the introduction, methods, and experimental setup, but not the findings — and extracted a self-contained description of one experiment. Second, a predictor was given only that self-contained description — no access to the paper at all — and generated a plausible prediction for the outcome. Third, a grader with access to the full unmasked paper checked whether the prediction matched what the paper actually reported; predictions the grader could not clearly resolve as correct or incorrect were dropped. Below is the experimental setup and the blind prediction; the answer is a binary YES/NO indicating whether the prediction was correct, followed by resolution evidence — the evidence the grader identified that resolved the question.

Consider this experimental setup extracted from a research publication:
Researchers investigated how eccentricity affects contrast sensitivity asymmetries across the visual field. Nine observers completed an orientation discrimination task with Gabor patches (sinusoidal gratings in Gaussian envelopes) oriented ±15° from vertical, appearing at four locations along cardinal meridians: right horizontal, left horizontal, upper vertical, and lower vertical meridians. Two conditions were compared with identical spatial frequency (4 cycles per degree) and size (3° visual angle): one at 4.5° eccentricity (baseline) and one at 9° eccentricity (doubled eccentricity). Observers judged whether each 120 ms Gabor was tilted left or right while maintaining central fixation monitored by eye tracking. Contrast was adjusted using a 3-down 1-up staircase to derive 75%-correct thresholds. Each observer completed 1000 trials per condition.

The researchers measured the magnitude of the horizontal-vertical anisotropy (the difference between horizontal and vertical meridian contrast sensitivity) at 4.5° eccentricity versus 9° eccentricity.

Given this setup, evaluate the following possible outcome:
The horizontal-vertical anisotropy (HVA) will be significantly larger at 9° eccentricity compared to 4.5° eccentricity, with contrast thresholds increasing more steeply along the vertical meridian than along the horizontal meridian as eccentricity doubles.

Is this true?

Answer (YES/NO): NO